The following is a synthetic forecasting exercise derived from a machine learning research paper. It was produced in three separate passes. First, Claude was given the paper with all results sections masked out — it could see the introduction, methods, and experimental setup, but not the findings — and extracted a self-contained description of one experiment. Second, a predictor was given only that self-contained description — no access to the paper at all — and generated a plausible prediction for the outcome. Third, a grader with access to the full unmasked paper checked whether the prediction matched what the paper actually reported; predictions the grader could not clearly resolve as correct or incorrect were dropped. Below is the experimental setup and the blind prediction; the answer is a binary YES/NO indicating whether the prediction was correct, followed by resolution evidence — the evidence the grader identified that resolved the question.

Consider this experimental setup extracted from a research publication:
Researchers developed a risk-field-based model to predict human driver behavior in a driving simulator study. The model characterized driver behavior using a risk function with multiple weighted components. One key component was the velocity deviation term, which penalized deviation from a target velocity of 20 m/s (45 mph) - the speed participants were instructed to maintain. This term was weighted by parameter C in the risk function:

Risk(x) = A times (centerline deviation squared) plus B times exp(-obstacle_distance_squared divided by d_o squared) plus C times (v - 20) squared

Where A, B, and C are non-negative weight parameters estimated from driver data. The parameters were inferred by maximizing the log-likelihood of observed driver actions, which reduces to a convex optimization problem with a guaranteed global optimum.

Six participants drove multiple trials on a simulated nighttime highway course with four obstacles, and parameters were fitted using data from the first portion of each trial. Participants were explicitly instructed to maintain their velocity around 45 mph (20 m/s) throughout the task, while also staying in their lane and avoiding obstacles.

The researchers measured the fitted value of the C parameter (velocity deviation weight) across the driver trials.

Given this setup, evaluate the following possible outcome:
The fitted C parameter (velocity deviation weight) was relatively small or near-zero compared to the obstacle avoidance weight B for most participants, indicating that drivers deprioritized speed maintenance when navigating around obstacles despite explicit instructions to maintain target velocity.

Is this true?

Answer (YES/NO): YES